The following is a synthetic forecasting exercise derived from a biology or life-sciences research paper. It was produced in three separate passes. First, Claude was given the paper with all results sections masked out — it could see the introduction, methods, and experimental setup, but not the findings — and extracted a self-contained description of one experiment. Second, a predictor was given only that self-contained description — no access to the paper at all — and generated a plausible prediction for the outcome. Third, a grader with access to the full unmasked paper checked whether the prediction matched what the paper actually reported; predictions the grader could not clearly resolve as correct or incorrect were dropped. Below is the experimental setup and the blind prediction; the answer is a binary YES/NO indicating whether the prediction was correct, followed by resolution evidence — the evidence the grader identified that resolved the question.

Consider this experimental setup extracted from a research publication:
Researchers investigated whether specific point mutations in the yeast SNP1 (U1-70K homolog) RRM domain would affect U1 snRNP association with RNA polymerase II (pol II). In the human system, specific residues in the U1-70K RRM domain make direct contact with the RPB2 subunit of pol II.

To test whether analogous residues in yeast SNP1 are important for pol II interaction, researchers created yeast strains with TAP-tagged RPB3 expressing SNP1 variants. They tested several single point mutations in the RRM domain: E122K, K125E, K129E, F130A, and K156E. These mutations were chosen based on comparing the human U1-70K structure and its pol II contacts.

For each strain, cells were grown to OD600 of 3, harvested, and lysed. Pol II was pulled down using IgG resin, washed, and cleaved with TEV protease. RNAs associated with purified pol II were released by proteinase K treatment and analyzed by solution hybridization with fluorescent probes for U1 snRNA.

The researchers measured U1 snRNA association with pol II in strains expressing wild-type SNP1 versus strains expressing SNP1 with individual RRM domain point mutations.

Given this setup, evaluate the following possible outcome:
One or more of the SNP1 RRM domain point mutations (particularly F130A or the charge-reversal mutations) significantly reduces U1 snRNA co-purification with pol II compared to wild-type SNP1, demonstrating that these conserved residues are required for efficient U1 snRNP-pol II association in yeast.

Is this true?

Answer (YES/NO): NO